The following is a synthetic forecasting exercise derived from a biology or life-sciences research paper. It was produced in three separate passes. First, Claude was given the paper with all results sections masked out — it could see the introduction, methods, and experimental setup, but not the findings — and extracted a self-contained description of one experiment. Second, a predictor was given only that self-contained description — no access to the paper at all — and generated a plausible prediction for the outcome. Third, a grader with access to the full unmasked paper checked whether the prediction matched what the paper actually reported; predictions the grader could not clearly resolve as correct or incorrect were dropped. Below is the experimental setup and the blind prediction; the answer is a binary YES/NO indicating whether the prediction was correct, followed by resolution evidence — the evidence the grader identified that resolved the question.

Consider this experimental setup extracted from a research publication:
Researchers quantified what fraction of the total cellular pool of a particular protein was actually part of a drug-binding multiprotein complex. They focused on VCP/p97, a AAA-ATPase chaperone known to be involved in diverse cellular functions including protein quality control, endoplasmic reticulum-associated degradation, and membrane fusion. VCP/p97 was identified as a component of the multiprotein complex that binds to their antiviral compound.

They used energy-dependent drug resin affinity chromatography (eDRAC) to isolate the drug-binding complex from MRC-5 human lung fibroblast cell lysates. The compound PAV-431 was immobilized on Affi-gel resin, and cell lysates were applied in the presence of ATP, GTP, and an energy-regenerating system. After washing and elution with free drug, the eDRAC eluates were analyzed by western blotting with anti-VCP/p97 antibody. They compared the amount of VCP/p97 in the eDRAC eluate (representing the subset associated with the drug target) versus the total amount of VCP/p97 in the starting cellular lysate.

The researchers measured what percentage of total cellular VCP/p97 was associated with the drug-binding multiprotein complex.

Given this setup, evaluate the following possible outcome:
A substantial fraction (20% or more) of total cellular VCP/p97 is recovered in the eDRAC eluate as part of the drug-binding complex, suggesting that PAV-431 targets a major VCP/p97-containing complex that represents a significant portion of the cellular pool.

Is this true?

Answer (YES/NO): NO